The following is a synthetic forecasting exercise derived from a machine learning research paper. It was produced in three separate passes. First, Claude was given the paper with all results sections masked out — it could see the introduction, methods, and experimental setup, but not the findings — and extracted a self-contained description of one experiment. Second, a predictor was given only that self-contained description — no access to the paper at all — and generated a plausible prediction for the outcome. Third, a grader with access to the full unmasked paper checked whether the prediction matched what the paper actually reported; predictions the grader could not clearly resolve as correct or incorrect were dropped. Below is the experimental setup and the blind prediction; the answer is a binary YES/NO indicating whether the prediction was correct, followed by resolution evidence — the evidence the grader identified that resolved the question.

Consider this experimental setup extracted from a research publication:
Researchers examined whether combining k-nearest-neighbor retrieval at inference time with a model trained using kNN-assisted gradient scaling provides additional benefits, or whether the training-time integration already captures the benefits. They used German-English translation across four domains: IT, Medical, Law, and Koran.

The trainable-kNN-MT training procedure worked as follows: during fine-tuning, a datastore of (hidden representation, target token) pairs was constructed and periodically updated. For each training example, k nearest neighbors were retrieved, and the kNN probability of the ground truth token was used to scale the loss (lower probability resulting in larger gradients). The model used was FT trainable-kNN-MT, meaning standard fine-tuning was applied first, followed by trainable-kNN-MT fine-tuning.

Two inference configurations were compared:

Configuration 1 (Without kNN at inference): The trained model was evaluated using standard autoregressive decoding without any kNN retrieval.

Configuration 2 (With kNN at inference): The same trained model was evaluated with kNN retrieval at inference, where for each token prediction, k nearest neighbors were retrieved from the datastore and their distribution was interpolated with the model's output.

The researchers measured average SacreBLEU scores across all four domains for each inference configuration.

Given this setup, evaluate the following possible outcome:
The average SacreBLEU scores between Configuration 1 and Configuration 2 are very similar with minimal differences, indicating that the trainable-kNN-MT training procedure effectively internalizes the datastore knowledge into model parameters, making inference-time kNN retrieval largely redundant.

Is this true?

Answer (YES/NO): NO